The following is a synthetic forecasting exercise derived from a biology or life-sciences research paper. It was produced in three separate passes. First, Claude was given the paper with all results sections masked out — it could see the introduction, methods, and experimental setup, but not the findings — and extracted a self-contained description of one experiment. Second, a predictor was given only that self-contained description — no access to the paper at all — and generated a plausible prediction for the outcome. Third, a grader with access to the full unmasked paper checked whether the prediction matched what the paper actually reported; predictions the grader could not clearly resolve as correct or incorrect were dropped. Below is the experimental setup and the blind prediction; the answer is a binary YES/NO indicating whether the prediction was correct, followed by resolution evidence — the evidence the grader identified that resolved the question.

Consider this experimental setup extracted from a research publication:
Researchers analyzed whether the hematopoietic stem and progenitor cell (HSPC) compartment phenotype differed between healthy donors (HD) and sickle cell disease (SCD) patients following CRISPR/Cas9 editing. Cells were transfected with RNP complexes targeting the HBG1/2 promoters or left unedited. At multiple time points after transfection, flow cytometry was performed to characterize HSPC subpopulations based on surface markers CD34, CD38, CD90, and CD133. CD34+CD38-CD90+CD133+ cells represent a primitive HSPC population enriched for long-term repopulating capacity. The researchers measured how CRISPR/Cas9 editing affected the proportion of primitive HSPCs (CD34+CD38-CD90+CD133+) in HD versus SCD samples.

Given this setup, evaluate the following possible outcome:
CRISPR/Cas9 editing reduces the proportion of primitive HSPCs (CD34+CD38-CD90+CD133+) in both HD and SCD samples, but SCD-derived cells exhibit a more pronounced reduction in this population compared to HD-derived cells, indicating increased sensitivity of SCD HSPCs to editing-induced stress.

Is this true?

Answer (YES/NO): NO